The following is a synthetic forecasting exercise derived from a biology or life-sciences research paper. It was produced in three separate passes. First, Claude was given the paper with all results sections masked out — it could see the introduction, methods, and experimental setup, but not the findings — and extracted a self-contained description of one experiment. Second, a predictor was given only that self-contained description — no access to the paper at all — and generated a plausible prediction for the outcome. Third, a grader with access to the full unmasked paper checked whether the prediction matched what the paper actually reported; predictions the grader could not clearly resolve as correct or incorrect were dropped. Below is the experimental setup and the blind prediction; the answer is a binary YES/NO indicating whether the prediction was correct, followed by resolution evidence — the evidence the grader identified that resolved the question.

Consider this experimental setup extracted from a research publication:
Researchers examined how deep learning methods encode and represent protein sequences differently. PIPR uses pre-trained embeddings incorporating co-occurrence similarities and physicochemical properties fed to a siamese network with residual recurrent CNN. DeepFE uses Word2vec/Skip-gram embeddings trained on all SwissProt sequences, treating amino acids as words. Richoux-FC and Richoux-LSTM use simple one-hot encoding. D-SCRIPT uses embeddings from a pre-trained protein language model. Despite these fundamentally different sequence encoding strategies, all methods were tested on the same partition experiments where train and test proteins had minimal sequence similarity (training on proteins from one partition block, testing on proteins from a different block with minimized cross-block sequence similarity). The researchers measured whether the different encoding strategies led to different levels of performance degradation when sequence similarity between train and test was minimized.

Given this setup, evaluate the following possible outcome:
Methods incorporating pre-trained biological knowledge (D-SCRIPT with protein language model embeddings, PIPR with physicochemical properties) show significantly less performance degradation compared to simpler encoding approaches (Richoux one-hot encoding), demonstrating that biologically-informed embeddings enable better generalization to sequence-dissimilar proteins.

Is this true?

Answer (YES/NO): NO